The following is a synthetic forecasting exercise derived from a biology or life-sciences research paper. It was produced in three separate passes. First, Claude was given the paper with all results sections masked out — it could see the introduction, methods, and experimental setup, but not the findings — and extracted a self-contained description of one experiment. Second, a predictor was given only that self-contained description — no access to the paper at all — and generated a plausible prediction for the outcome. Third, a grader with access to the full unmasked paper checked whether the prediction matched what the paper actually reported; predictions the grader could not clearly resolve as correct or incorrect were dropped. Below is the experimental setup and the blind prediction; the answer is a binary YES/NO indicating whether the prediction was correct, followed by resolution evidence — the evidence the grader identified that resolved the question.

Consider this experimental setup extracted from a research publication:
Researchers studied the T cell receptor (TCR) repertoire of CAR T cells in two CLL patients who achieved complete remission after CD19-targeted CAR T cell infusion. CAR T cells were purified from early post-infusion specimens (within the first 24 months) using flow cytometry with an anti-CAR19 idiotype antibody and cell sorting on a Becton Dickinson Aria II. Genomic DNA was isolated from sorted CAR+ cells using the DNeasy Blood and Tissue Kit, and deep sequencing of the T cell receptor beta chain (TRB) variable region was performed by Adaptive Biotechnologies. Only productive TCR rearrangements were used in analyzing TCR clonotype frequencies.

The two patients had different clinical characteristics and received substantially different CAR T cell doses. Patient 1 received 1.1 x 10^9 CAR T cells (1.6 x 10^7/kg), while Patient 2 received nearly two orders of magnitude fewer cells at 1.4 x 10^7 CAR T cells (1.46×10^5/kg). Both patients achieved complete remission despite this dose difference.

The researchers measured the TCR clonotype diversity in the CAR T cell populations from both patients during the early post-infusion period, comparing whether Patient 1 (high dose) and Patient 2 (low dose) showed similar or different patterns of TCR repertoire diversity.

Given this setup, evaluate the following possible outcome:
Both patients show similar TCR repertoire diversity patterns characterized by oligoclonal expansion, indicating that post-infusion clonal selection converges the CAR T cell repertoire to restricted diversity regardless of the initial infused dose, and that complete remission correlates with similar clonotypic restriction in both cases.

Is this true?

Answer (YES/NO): NO